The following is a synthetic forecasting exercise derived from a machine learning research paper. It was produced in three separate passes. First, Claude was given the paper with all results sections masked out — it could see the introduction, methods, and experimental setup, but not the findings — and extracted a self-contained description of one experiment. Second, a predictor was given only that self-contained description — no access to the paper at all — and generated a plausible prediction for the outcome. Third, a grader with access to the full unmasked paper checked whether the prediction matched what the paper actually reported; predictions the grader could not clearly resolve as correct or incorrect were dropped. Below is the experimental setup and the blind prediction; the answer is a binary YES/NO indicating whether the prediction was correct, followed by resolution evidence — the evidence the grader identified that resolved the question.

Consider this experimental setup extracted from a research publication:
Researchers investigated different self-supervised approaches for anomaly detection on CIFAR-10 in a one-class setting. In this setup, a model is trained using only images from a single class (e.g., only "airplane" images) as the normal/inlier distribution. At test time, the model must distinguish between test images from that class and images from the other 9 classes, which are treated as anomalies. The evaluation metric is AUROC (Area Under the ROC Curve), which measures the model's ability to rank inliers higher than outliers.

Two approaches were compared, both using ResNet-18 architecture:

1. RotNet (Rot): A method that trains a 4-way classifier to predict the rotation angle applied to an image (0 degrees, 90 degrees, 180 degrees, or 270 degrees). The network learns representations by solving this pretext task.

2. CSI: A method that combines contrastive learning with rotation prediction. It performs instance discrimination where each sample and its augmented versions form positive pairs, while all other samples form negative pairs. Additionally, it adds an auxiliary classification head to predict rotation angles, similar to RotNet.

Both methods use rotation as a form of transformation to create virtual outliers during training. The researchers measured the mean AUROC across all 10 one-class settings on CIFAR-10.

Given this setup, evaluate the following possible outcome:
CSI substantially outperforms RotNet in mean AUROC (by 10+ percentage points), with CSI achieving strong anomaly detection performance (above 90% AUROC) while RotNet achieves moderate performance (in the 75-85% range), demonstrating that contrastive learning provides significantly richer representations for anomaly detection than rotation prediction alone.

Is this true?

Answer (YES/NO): NO